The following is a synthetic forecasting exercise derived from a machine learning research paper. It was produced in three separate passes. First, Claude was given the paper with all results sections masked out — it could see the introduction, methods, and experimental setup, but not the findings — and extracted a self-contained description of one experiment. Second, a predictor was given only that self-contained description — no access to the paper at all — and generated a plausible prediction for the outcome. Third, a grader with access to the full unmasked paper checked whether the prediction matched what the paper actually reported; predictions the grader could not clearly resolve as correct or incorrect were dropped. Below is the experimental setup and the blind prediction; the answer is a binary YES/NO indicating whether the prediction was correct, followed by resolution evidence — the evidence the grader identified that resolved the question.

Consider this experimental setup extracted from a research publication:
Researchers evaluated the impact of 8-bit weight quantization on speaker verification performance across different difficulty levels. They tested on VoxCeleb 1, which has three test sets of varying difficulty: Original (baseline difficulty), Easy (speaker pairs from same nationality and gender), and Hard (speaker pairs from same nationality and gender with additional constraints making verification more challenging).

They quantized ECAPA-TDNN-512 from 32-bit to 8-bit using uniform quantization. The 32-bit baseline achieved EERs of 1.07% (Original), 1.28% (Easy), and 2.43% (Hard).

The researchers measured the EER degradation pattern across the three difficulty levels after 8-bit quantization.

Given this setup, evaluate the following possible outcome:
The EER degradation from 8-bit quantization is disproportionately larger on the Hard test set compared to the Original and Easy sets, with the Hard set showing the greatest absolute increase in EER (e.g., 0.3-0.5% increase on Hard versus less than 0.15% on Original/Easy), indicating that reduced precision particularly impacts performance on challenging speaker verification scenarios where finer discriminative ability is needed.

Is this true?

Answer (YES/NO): NO